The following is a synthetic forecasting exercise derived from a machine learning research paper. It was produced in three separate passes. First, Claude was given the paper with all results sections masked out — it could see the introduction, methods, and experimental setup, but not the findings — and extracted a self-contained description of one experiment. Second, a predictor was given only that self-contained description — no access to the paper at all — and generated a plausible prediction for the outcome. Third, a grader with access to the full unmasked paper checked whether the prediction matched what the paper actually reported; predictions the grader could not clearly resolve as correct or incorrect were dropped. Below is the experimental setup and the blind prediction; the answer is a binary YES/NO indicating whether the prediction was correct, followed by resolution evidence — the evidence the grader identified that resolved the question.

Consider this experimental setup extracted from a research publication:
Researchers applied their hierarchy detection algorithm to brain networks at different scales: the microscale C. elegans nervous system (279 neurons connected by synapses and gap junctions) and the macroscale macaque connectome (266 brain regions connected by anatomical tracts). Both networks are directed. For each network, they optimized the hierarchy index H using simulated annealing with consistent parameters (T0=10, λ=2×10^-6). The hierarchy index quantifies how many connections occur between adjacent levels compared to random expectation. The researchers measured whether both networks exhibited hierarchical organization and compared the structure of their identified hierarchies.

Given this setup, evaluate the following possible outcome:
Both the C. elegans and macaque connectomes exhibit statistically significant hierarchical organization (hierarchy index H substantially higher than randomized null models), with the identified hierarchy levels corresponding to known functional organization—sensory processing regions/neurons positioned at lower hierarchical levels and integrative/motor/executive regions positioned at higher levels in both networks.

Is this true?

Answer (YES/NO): NO